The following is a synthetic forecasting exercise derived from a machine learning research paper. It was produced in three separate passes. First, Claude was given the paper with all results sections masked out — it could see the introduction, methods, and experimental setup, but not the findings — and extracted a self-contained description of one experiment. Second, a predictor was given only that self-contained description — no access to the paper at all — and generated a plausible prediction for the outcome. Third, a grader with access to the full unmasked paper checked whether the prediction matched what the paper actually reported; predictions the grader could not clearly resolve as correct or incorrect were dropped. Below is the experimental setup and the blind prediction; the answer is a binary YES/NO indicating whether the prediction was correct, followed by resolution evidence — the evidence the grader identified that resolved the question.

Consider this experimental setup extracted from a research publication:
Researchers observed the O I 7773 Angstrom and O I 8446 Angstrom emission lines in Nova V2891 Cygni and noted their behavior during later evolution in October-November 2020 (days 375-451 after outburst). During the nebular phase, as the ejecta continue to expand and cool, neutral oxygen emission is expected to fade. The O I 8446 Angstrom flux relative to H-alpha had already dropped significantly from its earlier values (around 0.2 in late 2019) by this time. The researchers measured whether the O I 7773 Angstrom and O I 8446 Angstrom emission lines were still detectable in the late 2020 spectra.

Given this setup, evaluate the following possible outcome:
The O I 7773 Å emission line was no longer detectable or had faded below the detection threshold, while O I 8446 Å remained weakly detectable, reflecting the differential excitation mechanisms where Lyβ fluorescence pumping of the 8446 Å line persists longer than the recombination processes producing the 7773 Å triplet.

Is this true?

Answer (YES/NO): YES